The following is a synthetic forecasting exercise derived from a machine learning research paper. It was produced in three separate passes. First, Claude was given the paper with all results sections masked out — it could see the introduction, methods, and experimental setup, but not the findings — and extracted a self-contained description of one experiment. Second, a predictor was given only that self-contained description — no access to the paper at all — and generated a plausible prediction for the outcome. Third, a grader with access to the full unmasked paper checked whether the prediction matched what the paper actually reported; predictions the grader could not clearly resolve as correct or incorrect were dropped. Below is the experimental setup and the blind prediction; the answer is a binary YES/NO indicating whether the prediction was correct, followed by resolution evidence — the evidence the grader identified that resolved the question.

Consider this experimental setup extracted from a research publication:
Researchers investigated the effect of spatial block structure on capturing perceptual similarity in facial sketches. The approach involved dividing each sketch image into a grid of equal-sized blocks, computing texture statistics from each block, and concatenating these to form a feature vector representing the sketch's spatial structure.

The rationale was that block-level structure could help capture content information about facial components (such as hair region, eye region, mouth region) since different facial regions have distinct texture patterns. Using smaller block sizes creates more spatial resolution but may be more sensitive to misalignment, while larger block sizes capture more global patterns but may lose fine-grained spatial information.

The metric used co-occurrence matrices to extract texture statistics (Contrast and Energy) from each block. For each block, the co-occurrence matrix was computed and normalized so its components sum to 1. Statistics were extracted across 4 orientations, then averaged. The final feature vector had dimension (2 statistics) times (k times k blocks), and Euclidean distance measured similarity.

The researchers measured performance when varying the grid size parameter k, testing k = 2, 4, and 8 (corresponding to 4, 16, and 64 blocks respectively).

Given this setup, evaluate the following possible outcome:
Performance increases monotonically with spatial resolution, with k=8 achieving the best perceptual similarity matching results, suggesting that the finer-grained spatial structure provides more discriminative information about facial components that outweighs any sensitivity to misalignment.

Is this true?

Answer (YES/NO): NO